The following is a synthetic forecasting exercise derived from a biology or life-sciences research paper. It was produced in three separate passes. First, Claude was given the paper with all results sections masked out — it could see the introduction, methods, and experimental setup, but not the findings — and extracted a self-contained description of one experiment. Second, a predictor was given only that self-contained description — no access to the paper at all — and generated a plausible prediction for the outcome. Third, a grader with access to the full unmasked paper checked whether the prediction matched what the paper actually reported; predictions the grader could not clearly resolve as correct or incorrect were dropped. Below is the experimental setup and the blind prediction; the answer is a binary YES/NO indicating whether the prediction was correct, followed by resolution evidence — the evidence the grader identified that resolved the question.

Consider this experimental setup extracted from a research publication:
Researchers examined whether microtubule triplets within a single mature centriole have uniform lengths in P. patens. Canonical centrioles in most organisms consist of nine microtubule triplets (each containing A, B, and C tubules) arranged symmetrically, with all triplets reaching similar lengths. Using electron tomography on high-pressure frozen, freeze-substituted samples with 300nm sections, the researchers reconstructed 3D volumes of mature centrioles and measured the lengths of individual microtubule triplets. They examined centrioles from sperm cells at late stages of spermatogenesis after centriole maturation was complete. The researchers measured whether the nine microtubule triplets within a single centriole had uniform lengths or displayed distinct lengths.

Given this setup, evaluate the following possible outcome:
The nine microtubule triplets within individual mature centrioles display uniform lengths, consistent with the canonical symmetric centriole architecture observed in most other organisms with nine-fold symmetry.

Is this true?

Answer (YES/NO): NO